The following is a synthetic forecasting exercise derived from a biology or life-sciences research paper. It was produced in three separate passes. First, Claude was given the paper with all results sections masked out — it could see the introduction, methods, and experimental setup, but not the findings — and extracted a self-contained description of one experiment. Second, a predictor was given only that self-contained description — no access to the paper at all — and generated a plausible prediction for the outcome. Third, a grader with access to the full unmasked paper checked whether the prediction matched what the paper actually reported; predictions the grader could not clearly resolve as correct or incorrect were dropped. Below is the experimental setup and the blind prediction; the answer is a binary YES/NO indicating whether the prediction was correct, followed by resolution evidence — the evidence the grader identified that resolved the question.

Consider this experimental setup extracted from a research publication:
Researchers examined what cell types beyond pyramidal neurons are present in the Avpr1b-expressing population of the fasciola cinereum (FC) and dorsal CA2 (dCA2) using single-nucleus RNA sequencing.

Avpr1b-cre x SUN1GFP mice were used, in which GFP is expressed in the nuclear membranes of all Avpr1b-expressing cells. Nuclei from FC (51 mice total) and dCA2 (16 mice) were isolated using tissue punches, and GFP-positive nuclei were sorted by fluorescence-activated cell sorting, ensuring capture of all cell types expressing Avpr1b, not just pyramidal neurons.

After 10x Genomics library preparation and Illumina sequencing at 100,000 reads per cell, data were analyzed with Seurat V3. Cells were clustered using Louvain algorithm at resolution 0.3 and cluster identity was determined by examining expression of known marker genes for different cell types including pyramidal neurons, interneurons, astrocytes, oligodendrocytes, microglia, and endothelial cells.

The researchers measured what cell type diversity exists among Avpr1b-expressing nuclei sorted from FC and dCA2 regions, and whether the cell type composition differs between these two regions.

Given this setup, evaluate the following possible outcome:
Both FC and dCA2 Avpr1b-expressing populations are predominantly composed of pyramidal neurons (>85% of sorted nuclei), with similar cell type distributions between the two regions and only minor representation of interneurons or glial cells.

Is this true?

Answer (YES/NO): NO